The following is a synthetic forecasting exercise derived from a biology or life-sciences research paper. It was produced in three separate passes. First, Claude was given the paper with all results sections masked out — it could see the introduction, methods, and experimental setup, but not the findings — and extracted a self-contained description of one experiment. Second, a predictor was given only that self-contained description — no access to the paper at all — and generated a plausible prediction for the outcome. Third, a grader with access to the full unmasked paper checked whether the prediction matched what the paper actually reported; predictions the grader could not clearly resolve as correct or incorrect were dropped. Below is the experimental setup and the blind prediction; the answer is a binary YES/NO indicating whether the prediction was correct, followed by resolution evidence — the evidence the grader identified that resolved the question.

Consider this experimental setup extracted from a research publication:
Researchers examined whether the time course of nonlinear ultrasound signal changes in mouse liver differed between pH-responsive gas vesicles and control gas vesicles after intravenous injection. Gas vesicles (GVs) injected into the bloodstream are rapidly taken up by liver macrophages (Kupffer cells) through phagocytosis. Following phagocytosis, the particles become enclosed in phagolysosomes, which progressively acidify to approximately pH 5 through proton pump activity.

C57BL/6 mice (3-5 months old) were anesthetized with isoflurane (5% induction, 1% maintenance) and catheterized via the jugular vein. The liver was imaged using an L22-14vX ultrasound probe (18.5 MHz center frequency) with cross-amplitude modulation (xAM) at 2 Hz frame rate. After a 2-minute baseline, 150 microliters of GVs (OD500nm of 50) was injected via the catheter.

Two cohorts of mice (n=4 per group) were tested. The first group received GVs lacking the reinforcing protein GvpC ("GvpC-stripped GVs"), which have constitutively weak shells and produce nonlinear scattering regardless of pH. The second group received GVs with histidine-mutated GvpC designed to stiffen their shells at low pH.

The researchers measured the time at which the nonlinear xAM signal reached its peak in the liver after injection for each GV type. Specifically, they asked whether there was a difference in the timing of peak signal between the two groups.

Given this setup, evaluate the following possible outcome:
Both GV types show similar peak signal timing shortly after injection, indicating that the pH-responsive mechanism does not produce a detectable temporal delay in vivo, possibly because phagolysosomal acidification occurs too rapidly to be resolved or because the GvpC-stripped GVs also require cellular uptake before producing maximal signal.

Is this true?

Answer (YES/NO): NO